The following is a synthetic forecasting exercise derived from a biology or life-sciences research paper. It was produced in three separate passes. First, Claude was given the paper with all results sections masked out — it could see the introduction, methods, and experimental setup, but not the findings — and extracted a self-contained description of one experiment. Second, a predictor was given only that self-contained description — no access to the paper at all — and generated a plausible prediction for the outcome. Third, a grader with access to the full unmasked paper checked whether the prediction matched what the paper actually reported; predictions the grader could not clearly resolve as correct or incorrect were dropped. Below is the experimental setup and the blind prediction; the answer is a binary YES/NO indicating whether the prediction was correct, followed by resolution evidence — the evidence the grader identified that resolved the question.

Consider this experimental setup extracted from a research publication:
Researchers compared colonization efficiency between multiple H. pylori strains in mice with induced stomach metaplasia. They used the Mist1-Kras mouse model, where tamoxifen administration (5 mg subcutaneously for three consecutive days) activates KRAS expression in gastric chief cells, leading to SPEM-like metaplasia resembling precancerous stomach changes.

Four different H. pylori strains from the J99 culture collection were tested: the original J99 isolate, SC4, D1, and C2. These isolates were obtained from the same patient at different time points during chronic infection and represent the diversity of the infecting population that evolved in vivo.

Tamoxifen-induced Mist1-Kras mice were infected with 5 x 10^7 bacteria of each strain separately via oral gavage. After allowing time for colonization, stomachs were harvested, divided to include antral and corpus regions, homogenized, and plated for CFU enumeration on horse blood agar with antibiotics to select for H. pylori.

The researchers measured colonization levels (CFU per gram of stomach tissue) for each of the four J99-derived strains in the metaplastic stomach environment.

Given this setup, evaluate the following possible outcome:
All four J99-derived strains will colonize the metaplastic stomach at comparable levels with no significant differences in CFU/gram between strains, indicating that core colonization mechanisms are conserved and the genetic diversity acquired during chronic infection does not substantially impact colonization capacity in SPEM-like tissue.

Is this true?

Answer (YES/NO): NO